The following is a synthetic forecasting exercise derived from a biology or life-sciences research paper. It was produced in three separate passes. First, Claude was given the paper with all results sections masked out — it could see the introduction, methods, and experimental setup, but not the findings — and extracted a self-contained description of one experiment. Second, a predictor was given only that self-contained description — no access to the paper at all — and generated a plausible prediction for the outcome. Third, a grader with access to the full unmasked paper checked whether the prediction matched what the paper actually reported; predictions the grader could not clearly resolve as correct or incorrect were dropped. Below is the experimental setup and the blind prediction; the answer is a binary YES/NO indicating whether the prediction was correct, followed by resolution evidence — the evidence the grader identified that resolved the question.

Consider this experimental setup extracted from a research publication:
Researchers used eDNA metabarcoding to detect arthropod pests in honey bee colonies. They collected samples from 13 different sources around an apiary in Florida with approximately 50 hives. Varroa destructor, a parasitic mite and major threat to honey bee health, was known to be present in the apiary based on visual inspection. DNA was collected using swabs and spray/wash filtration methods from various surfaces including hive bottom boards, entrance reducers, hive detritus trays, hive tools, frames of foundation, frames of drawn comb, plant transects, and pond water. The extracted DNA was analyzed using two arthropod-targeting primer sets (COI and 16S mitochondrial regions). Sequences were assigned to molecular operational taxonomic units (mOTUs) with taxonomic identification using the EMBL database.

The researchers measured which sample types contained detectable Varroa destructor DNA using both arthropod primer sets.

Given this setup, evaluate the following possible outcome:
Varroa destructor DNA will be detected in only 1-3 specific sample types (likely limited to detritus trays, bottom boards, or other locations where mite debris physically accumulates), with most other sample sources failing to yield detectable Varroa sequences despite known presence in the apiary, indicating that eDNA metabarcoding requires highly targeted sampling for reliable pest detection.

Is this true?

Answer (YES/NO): NO